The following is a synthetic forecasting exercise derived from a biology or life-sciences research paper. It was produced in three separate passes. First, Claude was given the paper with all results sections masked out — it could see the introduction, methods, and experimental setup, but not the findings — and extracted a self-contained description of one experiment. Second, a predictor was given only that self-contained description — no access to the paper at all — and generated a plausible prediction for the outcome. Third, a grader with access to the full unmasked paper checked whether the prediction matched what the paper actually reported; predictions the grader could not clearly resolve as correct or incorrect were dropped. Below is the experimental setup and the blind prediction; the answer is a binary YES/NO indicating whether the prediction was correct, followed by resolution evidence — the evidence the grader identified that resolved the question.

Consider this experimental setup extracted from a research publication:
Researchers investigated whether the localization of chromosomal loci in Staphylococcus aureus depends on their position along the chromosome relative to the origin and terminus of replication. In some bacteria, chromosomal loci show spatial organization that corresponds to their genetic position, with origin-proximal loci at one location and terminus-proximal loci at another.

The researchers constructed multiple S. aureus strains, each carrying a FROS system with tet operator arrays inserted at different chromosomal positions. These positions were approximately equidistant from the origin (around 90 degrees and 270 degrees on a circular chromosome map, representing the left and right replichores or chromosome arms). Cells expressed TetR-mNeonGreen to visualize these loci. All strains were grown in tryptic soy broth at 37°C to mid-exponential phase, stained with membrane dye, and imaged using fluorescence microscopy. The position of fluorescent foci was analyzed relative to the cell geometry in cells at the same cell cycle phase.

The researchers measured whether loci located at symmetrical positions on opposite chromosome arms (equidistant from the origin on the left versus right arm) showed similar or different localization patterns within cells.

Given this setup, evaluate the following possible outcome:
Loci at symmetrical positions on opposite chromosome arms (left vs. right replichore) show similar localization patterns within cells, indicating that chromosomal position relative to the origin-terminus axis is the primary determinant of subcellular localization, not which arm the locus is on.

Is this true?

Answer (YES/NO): YES